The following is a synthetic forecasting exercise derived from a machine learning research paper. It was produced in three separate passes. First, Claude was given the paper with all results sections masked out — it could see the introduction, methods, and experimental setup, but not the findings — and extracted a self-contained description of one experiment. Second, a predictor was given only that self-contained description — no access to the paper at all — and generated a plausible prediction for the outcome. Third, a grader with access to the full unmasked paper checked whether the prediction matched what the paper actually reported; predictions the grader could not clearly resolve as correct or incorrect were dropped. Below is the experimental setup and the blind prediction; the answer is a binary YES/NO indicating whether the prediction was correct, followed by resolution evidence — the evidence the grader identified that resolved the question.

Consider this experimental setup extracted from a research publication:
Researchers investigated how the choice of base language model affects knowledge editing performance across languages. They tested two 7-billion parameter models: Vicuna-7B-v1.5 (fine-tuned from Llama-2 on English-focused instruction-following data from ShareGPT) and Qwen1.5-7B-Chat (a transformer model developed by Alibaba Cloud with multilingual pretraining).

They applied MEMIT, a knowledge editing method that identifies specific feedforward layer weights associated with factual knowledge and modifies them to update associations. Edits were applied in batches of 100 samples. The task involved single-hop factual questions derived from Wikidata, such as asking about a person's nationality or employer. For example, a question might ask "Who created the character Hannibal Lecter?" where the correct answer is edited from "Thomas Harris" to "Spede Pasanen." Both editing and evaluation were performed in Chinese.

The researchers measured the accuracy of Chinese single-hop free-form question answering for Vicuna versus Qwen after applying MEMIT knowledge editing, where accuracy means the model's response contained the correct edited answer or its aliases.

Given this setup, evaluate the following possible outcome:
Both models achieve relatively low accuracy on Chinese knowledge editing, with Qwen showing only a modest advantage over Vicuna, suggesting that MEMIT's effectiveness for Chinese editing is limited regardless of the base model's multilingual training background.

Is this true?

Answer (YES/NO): NO